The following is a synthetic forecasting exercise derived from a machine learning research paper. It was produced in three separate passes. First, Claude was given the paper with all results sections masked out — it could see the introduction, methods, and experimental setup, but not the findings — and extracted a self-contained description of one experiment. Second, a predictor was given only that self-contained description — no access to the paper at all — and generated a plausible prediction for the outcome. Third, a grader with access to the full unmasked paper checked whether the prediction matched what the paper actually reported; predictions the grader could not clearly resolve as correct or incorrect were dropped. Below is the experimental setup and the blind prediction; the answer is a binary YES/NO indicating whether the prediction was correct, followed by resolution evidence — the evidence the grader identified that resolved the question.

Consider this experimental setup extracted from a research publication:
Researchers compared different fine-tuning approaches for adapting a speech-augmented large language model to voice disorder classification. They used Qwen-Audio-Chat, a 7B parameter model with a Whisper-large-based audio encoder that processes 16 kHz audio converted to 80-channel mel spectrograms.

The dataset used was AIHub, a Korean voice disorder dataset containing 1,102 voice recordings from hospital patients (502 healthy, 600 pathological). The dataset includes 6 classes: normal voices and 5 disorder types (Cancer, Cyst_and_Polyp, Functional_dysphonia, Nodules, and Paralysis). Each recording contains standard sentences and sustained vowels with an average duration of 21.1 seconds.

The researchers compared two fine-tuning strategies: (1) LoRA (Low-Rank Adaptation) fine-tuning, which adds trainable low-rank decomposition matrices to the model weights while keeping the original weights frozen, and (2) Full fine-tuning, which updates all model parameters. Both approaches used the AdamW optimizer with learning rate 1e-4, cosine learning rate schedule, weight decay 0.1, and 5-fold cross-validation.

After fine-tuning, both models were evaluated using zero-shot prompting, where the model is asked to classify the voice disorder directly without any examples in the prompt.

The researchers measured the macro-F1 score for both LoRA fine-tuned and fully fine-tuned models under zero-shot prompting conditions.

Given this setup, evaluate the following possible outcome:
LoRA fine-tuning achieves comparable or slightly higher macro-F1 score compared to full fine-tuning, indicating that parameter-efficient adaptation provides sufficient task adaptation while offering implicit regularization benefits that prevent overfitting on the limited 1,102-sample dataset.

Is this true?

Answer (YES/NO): NO